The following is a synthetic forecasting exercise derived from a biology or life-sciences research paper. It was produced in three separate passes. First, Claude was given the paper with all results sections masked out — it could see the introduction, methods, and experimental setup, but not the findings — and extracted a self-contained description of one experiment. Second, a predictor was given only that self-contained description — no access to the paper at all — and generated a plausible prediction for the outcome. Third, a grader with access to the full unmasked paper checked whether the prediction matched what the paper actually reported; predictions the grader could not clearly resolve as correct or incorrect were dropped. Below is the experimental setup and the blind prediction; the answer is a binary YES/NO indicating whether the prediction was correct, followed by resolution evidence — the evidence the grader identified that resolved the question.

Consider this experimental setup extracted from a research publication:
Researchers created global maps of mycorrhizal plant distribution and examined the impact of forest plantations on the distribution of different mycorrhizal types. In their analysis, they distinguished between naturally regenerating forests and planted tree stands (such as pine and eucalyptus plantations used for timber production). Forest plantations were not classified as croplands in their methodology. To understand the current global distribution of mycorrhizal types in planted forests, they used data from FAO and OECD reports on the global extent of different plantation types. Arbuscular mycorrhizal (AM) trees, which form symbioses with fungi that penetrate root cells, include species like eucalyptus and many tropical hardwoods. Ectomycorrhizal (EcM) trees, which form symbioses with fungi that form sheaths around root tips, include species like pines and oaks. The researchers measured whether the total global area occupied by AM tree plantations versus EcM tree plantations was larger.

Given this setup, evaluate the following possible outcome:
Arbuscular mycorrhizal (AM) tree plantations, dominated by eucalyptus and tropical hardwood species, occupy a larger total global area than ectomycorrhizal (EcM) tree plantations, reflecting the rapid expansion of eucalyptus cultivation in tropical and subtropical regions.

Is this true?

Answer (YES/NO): YES